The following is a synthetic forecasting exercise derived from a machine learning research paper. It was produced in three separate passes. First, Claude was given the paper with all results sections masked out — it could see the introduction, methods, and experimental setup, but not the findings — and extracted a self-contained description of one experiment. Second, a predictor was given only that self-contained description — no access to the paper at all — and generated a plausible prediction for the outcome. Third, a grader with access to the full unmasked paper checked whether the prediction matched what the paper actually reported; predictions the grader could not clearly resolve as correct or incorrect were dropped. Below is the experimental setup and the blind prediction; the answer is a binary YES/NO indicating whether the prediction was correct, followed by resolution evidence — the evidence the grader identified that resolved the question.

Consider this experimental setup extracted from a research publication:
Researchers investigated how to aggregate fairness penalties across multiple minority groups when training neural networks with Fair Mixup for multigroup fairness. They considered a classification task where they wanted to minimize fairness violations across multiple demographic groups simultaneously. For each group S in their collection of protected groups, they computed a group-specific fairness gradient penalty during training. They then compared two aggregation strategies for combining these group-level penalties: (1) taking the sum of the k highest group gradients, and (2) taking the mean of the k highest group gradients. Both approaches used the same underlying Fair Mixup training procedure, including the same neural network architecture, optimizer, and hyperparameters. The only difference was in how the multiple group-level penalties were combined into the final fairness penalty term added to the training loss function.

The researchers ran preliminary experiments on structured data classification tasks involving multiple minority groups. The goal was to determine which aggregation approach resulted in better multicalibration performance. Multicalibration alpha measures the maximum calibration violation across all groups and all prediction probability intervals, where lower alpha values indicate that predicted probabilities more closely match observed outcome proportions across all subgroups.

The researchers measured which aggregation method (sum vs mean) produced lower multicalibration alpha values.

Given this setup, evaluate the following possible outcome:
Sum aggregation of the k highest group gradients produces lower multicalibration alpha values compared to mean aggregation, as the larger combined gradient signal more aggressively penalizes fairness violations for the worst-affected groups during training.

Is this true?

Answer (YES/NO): NO